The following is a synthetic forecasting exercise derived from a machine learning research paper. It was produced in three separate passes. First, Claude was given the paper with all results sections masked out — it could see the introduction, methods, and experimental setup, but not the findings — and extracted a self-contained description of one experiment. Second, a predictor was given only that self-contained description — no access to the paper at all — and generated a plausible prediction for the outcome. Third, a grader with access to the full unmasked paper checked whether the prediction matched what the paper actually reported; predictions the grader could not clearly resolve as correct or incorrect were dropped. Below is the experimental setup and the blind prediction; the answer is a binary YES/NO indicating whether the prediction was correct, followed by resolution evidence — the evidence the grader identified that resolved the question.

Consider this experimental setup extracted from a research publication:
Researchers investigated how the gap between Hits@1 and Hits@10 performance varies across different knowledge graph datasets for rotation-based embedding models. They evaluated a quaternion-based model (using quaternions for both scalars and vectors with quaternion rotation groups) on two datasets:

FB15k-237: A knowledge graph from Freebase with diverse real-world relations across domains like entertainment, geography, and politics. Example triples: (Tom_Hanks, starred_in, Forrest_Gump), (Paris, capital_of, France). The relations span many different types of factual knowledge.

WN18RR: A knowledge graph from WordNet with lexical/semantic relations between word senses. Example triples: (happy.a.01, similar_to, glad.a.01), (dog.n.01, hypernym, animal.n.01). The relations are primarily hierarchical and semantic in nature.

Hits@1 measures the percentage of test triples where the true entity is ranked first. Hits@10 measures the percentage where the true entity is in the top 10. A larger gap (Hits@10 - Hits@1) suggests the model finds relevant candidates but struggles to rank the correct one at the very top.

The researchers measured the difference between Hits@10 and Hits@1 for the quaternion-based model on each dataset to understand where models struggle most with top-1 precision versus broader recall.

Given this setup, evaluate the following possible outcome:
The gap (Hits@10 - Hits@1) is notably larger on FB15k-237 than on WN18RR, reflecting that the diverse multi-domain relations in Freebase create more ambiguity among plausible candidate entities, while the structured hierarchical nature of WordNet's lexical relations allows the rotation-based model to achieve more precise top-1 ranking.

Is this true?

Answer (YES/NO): YES